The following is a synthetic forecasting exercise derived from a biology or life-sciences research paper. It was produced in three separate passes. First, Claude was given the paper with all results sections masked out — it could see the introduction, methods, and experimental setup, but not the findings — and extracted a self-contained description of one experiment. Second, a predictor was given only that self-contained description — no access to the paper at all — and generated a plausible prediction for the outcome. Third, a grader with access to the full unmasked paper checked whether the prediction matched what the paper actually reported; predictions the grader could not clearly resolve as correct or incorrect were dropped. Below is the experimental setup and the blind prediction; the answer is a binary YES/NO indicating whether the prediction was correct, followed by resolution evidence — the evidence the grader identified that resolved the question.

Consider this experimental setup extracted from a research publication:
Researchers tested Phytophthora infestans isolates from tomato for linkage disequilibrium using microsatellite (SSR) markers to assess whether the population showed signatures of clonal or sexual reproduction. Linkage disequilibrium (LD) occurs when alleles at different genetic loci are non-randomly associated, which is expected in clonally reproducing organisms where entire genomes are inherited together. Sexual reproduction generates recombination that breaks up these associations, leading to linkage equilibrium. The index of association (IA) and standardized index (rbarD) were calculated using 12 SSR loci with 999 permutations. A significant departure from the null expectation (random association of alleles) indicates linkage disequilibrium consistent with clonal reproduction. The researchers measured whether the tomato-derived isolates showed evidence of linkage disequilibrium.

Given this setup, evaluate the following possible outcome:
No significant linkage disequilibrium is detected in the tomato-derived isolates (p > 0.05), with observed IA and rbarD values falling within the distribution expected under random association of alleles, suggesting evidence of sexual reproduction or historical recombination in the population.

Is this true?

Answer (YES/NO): NO